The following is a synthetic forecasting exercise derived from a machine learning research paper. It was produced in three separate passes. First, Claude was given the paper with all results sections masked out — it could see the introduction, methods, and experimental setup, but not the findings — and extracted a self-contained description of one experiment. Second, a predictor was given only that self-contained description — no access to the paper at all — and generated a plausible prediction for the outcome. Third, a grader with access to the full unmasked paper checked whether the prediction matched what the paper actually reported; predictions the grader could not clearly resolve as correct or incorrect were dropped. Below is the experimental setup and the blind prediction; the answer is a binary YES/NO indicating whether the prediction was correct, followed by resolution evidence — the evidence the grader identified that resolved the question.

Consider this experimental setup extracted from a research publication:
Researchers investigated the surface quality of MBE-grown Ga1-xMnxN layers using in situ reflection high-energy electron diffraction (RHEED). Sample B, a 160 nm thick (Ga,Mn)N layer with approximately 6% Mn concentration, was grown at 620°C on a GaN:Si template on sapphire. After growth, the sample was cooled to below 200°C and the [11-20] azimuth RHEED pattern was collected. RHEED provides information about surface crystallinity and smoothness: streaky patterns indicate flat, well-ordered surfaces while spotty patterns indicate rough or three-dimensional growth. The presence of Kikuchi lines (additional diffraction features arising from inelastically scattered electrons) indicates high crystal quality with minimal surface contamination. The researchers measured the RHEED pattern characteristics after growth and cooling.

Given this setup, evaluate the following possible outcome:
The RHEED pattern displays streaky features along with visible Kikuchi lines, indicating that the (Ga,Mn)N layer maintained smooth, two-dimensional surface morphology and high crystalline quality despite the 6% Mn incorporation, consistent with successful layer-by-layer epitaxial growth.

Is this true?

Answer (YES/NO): YES